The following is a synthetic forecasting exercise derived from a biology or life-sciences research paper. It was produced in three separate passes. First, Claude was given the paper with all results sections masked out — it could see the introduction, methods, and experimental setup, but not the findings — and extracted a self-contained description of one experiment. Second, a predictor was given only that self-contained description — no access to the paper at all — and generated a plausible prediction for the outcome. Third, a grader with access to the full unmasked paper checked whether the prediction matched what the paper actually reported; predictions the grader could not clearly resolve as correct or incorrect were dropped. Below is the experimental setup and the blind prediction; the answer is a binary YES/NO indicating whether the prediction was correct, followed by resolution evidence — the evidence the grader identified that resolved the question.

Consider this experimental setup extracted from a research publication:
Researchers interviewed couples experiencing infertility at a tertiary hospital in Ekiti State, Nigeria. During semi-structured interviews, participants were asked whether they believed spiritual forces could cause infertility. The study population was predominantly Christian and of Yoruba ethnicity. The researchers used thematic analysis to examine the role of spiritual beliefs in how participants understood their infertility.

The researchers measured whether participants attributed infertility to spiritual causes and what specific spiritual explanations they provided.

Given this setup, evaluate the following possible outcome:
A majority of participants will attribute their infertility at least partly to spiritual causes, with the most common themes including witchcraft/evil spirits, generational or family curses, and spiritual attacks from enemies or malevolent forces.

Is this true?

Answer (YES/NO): NO